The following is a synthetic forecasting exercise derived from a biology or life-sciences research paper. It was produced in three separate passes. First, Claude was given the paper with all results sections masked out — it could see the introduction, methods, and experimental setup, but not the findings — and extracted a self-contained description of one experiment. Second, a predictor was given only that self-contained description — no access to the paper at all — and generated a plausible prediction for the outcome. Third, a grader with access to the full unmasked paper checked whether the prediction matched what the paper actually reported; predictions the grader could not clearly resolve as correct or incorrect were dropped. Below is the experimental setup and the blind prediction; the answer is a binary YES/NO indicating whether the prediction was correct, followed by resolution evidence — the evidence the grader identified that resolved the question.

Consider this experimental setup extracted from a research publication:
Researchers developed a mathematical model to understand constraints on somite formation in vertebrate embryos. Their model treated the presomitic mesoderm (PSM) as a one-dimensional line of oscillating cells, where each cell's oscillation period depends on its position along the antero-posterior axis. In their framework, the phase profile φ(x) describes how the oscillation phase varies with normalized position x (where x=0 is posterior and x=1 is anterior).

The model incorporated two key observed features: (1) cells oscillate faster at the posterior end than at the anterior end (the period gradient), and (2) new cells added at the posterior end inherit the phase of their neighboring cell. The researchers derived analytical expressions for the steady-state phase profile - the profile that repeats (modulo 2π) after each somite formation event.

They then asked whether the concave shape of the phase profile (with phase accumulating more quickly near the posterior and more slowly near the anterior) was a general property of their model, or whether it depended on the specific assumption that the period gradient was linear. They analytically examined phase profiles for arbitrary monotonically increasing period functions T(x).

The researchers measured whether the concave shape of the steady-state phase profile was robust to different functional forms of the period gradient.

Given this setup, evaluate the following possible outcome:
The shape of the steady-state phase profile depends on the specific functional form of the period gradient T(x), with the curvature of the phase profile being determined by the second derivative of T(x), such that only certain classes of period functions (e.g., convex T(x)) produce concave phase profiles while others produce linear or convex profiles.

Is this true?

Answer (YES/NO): NO